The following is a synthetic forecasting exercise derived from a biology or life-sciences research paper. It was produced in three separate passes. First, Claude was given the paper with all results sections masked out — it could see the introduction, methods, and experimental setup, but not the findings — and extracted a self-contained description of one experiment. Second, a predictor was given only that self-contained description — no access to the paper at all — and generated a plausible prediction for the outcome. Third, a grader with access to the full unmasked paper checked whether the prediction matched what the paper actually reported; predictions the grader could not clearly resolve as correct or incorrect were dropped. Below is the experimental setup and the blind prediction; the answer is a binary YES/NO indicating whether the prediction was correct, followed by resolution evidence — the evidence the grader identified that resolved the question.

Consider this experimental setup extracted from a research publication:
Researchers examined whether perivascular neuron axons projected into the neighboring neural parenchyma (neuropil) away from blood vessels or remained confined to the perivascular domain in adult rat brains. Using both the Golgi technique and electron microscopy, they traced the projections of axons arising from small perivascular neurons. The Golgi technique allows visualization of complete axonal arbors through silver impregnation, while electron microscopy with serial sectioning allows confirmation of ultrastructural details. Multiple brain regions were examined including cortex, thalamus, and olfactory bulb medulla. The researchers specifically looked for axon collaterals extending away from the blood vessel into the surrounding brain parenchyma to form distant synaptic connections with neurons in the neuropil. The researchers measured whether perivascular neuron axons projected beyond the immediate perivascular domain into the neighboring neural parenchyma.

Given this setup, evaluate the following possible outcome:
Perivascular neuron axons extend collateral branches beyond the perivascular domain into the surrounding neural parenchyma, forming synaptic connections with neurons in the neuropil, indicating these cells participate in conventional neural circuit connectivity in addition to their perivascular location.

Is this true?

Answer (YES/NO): NO